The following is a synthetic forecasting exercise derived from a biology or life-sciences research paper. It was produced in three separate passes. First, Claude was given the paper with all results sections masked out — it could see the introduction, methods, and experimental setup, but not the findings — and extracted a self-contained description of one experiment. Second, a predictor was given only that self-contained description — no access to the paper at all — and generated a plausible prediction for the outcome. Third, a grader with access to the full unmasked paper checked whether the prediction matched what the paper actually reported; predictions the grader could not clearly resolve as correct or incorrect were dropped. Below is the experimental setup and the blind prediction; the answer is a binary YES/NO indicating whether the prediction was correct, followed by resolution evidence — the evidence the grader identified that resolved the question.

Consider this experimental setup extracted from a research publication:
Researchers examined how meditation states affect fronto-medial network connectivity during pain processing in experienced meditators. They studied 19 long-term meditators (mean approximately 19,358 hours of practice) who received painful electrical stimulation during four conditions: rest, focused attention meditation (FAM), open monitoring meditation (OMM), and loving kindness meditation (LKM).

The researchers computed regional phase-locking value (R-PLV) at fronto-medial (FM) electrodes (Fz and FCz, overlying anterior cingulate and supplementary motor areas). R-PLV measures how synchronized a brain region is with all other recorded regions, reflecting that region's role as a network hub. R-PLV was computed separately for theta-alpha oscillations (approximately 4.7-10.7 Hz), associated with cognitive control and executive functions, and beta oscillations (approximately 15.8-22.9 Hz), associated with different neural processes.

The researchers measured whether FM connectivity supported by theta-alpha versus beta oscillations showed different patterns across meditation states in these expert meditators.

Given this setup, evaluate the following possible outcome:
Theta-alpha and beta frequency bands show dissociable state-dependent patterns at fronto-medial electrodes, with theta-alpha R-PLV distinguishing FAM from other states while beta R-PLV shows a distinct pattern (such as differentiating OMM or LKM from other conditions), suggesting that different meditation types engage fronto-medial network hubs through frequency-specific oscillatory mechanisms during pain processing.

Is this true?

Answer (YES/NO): NO